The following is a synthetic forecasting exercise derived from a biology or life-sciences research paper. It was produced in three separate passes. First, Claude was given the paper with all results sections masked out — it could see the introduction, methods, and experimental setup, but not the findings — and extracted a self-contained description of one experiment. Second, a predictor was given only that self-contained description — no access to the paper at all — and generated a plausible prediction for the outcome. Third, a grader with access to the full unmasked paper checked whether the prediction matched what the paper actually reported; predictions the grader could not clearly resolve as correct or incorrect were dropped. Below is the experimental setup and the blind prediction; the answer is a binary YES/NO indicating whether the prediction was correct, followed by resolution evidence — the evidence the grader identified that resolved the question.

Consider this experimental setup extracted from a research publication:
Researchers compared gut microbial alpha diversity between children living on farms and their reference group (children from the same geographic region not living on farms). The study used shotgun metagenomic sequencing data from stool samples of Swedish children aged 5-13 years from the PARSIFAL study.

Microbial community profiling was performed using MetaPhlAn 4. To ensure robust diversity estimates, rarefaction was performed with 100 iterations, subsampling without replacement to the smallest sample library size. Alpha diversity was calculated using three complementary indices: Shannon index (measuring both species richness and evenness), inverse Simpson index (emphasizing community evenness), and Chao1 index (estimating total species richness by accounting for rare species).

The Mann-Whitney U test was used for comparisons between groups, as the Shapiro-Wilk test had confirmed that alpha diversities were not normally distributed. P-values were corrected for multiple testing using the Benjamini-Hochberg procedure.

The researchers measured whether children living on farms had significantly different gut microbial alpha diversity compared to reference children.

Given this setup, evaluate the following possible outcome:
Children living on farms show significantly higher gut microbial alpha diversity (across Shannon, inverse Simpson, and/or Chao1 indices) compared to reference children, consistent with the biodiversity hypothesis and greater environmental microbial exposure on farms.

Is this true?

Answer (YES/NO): NO